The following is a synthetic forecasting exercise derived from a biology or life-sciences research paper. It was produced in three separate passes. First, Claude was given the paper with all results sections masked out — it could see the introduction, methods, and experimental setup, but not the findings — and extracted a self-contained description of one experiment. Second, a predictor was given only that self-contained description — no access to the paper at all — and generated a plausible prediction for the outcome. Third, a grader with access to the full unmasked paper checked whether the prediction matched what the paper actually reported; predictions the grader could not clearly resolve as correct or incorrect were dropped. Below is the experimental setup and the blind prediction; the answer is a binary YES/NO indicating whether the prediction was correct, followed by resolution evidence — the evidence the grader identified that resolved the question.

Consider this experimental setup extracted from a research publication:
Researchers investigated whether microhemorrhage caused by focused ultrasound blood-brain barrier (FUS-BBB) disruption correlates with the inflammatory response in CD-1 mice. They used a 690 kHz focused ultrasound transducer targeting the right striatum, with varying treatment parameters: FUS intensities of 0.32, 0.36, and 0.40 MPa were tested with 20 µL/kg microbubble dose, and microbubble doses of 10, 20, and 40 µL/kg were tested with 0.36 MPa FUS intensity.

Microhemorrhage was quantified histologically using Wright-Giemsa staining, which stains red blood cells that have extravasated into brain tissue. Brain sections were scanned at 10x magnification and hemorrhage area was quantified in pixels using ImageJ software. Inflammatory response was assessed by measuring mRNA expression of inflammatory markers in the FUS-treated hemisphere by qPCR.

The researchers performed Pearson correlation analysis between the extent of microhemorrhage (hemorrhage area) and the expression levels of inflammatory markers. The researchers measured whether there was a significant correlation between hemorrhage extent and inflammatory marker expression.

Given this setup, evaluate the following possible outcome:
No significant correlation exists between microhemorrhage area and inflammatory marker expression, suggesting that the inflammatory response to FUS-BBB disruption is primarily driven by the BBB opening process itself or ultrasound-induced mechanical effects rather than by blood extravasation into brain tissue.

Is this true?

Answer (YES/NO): NO